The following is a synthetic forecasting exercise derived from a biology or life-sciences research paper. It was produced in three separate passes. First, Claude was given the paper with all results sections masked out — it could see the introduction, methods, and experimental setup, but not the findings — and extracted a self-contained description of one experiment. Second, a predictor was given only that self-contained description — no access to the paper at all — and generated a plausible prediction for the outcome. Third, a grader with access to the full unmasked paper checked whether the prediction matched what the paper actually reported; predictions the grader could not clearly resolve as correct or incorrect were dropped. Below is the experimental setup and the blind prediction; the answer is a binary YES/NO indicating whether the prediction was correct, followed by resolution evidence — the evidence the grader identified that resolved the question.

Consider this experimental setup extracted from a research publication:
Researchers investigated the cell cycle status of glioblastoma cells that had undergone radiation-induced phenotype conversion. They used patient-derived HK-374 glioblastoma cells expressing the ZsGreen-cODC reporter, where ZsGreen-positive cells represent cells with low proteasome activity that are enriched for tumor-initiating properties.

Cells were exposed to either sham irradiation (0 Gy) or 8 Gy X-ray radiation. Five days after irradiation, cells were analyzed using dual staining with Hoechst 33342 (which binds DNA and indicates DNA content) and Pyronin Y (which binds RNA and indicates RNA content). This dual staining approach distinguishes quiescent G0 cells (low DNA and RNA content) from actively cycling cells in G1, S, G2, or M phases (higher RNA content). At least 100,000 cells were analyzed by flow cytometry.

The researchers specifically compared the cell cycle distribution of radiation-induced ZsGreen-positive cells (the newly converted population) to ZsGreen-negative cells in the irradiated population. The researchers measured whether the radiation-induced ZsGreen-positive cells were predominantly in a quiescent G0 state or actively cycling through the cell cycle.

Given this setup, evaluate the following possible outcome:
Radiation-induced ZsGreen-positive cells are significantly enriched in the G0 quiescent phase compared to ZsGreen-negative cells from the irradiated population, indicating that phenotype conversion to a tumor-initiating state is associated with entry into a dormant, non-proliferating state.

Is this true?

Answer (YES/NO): NO